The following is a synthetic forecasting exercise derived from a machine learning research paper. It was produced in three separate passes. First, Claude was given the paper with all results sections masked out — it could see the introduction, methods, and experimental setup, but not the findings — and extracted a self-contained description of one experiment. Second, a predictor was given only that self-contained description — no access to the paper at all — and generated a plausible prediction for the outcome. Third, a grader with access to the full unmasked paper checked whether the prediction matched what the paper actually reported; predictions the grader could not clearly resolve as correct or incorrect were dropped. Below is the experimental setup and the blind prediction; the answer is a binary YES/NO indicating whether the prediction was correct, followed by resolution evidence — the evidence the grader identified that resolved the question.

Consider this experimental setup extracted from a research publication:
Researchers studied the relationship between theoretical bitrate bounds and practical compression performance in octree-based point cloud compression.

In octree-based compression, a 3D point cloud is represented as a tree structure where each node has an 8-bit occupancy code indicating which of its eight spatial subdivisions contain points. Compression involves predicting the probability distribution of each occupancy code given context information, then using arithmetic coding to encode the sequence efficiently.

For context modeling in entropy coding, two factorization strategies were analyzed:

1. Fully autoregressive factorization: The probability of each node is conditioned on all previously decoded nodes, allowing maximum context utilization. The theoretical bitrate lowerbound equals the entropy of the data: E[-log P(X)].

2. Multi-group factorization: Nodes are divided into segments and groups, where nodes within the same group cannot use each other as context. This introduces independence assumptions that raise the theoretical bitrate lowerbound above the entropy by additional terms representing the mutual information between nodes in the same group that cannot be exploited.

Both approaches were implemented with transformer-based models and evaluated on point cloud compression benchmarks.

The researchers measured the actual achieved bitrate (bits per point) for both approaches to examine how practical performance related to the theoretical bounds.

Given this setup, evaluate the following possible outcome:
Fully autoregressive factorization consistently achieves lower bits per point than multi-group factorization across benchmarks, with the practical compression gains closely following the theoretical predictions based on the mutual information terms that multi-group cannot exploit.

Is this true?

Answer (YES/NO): NO